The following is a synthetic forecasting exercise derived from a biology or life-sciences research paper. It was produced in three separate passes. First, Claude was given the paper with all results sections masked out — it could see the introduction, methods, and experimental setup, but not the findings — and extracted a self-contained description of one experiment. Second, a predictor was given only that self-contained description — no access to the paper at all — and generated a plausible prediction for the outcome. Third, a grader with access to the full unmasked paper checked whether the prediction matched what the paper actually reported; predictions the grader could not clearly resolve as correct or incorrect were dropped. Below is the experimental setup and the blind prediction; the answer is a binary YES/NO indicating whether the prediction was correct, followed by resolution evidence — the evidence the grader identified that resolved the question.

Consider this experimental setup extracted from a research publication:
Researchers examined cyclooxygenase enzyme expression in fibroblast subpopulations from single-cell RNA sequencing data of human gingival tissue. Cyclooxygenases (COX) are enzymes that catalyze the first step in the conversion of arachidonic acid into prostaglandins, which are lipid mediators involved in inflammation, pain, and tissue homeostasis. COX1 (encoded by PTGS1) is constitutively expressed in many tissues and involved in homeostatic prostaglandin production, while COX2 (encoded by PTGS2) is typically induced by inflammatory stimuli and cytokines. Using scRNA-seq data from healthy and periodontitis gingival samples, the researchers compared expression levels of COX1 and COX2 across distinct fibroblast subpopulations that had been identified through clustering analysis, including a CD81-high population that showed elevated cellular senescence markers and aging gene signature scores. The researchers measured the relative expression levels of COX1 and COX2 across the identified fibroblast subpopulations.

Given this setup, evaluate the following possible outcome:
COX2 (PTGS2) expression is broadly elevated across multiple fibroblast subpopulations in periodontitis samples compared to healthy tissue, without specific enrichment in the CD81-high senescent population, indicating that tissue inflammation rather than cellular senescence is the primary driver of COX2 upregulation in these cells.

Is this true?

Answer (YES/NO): NO